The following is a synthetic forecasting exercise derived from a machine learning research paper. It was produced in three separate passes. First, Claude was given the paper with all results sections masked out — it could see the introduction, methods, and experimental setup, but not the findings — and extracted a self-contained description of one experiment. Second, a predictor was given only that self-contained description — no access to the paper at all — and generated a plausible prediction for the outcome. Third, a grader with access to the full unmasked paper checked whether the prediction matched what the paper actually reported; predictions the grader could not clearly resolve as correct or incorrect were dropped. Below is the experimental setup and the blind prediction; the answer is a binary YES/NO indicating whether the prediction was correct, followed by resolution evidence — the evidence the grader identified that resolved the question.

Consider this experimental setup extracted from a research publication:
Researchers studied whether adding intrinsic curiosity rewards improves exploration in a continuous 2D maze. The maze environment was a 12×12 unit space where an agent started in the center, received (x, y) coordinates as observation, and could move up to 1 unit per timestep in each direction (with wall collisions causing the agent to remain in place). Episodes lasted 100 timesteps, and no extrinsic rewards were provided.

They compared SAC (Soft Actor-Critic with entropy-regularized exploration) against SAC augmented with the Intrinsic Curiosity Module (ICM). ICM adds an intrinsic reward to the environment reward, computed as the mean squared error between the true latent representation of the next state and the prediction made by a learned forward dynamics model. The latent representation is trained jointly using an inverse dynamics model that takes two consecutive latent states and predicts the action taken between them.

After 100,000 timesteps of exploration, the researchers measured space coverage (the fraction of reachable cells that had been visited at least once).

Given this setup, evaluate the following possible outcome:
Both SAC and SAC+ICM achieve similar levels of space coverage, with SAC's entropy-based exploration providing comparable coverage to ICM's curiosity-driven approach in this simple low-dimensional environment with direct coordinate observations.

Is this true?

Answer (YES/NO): YES